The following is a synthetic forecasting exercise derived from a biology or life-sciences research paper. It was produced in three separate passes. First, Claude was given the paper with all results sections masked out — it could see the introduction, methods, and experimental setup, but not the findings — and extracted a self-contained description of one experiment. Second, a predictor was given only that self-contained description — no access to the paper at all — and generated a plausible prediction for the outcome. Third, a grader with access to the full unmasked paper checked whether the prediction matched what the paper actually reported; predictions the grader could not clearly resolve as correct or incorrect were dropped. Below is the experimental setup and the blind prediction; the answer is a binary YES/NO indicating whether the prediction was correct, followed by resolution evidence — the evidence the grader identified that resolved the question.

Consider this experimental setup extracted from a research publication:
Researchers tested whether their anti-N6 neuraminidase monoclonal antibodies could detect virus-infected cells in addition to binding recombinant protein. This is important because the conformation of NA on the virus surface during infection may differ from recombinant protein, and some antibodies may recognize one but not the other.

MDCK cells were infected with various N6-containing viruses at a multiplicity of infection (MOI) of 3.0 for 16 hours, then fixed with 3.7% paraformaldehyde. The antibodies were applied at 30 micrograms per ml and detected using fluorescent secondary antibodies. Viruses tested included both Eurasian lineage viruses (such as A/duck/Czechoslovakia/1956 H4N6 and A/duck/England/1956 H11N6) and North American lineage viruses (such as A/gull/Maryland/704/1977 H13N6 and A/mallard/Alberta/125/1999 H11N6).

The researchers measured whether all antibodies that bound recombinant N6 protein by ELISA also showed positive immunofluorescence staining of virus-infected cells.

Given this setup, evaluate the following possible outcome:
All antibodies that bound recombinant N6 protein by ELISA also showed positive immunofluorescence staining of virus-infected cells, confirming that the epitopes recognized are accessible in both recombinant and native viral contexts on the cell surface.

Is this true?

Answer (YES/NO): NO